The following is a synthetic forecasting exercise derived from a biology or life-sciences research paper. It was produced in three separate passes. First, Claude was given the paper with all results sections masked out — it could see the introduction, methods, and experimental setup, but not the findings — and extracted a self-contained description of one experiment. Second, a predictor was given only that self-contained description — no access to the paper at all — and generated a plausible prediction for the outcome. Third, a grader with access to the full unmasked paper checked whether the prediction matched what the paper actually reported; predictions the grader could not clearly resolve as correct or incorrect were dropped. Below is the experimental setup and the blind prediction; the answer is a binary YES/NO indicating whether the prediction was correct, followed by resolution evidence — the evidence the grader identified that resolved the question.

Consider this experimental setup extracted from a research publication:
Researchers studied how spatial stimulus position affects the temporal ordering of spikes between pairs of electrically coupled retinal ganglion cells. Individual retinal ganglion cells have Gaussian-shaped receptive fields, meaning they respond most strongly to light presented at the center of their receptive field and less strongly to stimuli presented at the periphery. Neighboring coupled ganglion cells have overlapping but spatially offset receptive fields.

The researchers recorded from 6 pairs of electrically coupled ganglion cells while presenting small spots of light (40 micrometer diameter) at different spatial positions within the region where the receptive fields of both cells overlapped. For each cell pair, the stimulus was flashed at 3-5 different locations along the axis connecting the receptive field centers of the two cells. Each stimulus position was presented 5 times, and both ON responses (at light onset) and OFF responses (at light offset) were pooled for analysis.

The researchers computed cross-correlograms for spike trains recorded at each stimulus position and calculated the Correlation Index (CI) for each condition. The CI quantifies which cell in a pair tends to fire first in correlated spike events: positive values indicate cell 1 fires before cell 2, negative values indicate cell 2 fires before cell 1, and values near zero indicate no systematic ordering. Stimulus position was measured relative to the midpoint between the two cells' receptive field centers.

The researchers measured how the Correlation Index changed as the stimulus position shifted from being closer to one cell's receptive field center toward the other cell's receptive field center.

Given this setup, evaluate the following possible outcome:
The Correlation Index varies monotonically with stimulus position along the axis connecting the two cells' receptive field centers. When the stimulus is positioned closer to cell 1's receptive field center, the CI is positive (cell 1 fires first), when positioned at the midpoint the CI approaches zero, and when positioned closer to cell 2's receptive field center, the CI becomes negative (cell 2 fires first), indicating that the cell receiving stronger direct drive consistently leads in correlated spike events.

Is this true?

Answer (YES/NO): YES